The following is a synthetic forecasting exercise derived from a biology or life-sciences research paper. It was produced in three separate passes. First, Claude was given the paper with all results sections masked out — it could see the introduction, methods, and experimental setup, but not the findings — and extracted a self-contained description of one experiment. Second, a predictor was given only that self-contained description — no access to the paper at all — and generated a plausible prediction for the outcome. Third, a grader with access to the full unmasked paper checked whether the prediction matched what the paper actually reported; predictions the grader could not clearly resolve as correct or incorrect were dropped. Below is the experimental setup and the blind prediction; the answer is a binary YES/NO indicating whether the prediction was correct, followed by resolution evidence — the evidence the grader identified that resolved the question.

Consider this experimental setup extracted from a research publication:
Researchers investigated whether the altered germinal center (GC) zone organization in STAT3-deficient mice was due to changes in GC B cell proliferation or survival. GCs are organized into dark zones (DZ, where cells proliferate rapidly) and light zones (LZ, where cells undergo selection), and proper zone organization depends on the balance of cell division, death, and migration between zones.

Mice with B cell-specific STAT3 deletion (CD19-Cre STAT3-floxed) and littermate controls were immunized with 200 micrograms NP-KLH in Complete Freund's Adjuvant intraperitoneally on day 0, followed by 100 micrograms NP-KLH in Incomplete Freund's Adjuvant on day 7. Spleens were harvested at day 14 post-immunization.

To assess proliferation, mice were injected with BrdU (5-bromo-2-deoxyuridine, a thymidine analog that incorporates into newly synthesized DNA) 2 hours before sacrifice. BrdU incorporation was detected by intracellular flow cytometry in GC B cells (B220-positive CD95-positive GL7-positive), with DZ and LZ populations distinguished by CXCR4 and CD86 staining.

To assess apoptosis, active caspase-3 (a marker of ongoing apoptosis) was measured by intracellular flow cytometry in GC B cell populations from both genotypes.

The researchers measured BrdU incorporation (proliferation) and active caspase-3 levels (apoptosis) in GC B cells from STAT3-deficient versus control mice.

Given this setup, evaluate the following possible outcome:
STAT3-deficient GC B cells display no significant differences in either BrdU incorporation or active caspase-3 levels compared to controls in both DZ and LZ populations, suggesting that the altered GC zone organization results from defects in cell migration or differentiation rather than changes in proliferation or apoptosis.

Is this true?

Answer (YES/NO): YES